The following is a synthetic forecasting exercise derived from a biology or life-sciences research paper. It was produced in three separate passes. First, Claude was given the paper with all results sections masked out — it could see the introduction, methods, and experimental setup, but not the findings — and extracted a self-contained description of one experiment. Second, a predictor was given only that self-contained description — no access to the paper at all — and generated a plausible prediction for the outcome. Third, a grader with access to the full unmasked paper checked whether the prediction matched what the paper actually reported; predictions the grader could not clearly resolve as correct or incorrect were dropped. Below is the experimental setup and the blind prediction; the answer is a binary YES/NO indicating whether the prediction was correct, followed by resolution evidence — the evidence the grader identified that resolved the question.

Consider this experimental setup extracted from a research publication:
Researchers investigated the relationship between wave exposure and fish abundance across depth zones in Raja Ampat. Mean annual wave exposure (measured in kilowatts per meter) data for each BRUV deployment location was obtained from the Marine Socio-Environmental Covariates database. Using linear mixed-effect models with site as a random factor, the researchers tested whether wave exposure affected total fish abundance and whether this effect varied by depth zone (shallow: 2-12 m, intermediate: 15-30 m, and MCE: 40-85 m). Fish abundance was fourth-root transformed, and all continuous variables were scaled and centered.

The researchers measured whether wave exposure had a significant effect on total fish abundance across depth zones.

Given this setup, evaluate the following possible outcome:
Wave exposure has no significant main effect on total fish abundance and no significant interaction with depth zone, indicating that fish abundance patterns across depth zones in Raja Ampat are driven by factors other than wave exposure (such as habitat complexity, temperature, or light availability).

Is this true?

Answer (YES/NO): YES